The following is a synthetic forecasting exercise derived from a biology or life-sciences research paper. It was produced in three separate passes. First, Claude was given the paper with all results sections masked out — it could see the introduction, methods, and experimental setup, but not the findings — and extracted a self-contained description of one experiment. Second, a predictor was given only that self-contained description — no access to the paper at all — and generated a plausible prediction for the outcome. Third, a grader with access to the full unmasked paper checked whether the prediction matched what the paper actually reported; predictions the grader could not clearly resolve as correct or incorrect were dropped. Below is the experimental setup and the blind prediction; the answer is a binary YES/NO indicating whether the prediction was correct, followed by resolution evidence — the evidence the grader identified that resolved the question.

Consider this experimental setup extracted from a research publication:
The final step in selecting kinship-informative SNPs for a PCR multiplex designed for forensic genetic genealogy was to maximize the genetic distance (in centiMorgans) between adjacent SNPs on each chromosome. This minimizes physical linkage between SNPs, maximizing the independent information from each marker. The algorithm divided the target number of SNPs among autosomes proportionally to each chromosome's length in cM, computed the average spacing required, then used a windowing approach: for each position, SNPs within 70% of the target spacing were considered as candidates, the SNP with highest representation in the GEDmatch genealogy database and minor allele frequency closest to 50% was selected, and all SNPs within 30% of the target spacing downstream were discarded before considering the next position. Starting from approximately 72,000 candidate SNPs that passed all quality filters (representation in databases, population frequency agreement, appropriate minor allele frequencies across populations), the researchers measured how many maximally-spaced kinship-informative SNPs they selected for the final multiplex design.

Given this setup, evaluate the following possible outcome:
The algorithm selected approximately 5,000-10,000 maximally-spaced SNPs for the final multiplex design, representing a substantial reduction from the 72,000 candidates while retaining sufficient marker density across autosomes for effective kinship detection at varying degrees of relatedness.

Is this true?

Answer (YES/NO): YES